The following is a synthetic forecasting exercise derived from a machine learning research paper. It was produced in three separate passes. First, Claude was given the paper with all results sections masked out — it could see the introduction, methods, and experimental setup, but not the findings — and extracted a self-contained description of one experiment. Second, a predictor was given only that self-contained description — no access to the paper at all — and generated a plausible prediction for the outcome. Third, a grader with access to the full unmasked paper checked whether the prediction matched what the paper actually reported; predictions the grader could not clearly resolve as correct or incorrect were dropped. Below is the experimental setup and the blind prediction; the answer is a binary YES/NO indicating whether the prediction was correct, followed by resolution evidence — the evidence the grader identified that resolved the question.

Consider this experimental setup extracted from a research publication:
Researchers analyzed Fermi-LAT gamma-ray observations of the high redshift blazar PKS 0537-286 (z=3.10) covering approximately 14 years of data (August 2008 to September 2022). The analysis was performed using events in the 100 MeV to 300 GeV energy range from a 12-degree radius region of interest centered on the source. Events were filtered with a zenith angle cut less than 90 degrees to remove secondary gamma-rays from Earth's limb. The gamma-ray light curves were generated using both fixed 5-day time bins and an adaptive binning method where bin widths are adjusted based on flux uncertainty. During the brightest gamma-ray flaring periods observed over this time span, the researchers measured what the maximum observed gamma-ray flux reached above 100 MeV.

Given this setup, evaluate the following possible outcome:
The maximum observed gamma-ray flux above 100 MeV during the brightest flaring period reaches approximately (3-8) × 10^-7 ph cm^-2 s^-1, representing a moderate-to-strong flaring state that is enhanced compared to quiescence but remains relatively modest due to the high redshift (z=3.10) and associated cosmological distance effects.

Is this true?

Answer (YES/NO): YES